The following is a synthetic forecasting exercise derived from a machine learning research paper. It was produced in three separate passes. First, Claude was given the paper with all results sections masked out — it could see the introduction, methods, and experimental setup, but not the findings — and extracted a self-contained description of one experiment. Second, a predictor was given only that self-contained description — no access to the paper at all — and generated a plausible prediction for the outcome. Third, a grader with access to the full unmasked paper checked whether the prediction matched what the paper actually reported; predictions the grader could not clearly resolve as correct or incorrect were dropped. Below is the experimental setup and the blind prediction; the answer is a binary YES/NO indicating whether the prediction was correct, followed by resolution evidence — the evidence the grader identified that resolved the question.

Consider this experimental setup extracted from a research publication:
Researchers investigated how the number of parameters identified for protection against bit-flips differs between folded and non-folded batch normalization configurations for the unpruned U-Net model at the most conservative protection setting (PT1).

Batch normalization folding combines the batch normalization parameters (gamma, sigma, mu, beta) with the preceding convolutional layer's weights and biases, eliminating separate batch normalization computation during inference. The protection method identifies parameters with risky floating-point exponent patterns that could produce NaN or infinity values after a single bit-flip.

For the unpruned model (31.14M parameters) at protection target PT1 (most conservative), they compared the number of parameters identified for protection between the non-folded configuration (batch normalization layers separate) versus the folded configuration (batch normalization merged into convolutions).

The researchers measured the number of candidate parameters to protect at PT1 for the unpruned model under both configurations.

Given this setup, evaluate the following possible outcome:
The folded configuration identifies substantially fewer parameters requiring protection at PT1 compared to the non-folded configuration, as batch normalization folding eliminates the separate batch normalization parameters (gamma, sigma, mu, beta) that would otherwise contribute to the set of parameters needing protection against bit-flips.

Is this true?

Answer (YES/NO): YES